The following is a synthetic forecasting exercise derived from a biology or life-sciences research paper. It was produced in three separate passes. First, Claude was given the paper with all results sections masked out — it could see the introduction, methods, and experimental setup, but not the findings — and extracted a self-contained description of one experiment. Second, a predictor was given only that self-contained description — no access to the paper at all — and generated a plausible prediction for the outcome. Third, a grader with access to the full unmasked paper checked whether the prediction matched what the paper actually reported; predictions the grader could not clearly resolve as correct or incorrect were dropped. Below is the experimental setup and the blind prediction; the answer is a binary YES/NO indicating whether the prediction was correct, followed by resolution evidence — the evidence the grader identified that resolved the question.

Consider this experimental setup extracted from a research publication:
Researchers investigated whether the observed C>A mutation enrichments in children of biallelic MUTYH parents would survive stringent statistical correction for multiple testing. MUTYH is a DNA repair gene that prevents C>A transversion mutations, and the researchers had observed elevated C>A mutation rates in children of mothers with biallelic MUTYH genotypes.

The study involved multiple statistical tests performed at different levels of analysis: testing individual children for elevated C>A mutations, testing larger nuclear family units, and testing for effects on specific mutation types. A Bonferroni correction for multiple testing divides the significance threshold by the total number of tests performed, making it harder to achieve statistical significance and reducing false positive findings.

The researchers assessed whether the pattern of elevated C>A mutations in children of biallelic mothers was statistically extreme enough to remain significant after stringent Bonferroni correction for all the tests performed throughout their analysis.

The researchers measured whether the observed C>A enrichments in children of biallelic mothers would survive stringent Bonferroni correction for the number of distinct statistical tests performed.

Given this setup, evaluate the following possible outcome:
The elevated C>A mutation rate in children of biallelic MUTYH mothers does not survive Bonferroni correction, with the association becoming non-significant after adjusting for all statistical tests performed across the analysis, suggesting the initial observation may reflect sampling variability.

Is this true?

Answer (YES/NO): NO